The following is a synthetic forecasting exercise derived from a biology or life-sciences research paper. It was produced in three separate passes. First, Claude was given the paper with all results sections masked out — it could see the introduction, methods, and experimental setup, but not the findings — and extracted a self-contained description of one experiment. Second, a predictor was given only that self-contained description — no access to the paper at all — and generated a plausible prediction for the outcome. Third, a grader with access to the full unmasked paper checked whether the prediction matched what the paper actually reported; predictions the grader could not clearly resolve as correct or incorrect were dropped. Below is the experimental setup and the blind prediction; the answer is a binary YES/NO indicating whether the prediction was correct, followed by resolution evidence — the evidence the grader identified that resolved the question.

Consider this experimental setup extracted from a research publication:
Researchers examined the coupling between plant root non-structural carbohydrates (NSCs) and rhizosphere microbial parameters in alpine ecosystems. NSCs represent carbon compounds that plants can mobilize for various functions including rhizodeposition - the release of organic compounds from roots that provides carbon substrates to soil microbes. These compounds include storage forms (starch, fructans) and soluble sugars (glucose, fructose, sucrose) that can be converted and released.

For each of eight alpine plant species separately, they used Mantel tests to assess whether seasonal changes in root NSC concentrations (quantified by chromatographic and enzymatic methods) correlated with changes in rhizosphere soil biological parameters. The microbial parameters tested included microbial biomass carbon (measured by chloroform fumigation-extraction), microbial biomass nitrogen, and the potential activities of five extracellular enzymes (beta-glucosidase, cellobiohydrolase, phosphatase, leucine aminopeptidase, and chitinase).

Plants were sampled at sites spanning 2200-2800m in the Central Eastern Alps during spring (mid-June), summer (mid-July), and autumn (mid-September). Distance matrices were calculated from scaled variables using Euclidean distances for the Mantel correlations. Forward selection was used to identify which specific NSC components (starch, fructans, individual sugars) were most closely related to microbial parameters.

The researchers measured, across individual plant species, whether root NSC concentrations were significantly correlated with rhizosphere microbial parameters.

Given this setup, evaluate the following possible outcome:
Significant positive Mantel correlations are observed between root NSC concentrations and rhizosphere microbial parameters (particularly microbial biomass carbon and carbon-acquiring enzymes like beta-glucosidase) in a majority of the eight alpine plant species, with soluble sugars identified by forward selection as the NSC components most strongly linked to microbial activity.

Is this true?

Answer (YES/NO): NO